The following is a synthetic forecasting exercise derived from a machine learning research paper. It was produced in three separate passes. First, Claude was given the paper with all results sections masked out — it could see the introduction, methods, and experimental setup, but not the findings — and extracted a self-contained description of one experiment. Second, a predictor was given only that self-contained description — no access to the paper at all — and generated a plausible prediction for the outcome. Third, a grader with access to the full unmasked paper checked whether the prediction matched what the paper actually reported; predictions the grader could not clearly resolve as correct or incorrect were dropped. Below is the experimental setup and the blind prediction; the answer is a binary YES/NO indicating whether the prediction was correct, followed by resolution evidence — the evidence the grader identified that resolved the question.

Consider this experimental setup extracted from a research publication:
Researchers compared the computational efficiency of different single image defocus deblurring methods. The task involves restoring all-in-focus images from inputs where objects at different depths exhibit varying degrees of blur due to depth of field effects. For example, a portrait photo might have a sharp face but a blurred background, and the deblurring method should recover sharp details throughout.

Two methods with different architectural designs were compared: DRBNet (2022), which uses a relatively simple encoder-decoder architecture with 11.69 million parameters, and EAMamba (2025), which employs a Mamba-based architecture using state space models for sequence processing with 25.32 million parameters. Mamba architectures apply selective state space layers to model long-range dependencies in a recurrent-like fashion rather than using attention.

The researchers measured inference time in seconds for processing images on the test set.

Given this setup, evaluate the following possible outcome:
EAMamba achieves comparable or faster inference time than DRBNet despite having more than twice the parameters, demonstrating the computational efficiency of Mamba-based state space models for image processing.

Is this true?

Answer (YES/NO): NO